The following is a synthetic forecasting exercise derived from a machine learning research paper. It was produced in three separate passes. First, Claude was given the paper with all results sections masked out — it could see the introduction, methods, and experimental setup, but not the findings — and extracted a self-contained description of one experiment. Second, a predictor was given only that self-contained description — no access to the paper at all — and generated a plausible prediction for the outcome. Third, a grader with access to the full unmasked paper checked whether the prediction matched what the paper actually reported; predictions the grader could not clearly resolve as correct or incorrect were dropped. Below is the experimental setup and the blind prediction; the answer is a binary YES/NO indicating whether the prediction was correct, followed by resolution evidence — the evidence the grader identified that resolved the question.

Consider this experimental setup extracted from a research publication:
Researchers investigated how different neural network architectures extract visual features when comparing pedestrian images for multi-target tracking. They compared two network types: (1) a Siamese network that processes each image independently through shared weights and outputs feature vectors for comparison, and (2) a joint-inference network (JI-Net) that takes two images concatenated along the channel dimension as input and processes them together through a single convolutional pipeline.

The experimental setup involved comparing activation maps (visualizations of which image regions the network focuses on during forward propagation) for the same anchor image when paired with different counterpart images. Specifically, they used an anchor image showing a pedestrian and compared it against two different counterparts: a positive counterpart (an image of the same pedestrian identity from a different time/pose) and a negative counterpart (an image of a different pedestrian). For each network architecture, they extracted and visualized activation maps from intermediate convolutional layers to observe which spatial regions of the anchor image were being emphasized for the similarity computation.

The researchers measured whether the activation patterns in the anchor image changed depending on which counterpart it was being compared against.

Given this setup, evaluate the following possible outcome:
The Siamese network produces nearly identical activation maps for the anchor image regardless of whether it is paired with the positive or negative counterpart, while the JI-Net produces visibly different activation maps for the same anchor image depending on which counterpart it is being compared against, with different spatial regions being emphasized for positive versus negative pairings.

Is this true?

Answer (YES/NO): YES